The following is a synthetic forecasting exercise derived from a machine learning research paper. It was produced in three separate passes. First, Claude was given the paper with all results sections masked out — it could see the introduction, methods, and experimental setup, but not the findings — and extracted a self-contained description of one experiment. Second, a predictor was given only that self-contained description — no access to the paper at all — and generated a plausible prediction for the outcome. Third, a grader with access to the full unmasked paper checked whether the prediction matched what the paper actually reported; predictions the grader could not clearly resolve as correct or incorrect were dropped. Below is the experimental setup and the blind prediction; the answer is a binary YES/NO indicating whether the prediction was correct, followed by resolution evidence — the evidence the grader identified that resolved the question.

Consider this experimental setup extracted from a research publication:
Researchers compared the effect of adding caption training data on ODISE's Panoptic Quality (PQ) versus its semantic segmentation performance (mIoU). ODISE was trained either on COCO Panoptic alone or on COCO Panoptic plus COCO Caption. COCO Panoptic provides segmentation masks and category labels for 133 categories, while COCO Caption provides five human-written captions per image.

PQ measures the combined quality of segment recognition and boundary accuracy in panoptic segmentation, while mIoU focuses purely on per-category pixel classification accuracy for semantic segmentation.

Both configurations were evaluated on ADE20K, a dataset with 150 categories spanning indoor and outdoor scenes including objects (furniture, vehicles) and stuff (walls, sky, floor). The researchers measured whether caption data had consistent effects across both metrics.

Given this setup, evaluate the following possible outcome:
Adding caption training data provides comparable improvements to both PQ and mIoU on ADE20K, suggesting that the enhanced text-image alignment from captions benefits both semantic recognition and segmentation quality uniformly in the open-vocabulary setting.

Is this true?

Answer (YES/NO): NO